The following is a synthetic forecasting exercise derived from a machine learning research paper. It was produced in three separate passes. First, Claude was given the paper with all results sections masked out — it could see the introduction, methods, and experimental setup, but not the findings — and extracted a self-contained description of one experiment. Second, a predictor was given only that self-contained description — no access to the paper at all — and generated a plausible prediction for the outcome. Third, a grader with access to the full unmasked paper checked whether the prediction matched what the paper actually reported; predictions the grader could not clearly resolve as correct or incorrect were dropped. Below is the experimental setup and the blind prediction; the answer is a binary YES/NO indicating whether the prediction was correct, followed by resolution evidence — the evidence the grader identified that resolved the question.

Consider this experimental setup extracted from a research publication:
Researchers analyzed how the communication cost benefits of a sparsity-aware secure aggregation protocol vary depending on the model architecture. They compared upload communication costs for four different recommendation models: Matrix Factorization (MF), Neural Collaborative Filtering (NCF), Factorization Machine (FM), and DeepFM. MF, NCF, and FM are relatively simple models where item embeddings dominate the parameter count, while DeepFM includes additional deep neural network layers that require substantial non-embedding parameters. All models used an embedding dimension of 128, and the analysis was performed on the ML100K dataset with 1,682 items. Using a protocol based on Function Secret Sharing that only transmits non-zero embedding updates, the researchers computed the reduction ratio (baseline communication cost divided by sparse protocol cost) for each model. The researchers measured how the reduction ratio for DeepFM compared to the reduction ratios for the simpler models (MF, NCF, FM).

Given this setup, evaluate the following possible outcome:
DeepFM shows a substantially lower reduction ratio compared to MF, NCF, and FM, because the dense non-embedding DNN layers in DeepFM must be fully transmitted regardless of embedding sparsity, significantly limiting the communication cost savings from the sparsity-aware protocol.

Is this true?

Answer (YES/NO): YES